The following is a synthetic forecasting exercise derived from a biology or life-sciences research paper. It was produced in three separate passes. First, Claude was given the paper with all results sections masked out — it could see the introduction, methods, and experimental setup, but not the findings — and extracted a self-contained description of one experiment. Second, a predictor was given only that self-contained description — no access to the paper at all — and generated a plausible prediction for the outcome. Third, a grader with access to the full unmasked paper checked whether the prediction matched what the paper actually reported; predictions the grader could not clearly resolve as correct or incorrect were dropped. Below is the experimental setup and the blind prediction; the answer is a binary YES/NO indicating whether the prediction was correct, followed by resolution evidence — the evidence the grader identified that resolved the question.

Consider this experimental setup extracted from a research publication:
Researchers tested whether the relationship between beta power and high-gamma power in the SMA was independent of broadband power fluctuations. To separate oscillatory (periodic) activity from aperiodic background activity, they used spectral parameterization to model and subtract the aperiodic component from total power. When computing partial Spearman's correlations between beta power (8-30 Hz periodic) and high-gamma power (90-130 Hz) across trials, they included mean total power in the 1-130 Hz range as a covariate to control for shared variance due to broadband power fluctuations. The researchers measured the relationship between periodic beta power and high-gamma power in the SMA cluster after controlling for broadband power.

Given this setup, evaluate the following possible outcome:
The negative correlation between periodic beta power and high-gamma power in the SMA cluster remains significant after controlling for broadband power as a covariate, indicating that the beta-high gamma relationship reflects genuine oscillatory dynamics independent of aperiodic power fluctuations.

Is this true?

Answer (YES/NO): YES